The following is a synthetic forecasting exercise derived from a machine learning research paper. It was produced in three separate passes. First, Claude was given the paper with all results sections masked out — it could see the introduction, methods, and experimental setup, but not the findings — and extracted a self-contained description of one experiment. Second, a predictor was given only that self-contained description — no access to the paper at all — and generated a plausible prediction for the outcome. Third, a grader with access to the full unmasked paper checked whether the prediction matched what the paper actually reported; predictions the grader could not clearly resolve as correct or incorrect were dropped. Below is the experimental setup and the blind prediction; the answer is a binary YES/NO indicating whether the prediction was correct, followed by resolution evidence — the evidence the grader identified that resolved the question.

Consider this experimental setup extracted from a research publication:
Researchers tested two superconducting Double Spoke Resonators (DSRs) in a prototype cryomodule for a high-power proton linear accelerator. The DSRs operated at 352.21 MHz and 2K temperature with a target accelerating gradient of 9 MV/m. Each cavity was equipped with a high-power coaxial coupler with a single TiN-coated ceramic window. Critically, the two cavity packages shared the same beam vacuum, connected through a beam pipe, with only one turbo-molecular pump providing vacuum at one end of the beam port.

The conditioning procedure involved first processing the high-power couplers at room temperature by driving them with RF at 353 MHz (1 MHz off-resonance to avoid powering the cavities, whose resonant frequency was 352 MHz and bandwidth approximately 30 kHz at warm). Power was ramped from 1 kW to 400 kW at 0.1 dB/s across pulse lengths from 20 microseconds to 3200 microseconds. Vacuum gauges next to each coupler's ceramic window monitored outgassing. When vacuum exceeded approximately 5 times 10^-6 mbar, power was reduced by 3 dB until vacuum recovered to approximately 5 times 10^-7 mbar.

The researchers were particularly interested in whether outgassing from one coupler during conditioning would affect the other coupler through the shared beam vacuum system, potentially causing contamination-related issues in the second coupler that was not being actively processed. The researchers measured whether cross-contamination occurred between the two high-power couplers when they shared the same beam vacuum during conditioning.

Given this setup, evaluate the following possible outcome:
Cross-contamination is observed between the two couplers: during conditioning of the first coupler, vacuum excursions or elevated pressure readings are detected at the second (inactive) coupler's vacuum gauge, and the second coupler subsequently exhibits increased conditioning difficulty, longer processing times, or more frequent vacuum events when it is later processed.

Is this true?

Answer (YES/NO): YES